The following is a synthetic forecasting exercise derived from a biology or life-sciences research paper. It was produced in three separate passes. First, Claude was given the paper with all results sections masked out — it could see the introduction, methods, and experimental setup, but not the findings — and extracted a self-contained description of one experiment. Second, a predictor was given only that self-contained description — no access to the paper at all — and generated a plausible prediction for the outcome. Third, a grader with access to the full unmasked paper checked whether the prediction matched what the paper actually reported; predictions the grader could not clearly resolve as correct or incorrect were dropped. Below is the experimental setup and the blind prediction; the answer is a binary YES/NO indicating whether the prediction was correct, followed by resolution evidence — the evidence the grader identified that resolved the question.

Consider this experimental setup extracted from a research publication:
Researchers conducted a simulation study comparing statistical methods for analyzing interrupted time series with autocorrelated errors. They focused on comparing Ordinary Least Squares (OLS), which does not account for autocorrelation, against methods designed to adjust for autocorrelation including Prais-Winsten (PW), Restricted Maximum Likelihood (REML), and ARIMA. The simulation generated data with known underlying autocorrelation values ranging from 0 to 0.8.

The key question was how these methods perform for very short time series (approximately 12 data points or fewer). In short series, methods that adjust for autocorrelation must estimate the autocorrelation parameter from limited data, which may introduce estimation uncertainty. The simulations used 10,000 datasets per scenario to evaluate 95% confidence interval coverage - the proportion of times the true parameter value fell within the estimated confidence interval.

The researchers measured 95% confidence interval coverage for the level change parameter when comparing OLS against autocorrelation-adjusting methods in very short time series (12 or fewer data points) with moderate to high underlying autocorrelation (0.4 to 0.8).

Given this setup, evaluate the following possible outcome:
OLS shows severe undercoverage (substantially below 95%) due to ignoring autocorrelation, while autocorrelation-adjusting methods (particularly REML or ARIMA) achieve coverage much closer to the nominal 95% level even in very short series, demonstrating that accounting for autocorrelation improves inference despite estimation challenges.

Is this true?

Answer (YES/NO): NO